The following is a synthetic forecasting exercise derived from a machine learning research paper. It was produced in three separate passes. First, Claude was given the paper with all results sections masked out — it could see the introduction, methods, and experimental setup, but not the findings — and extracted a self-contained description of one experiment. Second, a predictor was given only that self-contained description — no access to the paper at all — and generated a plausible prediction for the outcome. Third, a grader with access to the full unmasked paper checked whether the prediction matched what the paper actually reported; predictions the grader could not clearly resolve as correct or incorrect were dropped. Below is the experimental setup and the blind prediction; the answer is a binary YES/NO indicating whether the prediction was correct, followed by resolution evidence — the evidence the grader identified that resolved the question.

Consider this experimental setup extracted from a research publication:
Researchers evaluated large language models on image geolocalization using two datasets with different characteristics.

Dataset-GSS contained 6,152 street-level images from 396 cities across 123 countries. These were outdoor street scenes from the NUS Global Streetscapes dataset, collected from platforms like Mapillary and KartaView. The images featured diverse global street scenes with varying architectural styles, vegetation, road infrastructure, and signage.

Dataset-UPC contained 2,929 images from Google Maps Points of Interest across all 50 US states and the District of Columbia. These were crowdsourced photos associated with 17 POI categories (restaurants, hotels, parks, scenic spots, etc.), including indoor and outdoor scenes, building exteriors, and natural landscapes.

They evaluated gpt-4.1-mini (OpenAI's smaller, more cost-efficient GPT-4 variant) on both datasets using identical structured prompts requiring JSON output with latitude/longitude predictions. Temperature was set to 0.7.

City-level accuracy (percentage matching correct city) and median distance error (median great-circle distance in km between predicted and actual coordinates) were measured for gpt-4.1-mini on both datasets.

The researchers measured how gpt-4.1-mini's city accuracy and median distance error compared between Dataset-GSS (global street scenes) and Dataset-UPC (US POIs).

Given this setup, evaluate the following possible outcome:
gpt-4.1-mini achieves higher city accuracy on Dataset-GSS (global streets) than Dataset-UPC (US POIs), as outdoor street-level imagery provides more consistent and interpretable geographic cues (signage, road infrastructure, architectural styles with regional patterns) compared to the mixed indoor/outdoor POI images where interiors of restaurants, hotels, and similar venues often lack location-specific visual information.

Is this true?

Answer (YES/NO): YES